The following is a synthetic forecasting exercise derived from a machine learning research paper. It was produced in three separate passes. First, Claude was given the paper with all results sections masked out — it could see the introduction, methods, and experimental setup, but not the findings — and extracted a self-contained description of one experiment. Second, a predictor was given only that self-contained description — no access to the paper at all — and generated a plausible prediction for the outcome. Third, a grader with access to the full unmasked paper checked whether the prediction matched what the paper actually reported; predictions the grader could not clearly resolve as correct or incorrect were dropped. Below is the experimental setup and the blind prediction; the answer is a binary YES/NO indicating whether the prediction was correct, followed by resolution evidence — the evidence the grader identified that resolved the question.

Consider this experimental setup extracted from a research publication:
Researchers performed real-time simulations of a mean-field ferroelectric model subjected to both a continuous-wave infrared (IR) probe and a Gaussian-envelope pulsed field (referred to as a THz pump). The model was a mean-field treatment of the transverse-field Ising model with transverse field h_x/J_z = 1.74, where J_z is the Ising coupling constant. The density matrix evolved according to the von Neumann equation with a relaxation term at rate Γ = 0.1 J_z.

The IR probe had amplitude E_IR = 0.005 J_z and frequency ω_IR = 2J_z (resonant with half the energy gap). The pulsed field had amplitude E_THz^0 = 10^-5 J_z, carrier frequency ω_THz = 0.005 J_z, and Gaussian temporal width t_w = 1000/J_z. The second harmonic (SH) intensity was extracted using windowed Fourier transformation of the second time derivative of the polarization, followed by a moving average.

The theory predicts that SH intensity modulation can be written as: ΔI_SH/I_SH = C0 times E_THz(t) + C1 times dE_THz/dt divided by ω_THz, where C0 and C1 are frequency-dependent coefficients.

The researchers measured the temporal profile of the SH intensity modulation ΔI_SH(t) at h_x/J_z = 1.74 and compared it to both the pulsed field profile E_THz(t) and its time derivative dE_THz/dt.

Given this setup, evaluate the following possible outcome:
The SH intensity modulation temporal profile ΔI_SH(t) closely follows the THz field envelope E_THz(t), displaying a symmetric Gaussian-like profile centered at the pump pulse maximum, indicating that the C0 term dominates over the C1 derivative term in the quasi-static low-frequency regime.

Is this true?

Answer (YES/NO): NO